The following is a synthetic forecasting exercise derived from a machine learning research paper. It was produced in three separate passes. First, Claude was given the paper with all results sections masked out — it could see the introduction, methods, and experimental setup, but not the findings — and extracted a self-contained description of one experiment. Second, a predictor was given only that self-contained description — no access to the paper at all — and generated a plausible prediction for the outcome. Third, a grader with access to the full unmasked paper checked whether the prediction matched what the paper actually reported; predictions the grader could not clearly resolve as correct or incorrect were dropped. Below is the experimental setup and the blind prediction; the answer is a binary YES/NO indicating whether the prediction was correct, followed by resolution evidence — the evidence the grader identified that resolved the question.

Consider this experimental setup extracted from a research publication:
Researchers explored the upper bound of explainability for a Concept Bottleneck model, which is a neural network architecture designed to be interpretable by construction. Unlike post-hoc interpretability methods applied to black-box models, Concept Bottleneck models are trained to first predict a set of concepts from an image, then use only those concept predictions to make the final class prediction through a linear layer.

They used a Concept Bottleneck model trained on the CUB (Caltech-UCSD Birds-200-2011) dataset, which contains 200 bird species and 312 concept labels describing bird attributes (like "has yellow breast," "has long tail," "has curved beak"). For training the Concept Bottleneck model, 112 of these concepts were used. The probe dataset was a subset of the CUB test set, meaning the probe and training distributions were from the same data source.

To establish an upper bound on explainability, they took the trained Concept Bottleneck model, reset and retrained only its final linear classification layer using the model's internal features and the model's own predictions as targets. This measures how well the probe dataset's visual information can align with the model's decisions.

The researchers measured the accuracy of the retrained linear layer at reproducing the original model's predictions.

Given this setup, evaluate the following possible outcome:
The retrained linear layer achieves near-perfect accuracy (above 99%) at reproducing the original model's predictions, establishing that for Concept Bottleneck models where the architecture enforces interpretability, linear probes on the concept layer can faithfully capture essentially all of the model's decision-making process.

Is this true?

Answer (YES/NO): NO